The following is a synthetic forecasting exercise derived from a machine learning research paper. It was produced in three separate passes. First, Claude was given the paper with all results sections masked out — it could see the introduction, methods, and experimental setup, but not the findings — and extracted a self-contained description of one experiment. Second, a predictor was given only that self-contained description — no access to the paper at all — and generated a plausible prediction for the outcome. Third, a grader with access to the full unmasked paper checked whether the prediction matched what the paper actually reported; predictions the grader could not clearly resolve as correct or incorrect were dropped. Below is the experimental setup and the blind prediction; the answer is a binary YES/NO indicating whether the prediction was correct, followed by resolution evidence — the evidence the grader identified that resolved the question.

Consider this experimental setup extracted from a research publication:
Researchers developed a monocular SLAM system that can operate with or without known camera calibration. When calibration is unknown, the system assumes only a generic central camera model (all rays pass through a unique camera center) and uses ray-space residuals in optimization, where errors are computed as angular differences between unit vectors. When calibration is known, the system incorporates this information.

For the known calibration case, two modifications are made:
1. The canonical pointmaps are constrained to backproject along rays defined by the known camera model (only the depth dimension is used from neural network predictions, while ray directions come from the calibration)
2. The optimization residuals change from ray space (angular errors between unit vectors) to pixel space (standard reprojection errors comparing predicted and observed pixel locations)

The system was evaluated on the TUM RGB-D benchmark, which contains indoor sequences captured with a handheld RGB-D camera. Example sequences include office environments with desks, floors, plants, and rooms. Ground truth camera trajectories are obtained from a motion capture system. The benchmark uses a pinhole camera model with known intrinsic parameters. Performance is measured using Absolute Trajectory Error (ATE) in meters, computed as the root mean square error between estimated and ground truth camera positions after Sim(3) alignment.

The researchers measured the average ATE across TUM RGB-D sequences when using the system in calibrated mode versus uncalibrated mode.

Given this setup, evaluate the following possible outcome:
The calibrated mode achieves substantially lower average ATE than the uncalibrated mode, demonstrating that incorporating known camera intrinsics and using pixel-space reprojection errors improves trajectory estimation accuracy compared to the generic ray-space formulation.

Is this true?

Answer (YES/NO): YES